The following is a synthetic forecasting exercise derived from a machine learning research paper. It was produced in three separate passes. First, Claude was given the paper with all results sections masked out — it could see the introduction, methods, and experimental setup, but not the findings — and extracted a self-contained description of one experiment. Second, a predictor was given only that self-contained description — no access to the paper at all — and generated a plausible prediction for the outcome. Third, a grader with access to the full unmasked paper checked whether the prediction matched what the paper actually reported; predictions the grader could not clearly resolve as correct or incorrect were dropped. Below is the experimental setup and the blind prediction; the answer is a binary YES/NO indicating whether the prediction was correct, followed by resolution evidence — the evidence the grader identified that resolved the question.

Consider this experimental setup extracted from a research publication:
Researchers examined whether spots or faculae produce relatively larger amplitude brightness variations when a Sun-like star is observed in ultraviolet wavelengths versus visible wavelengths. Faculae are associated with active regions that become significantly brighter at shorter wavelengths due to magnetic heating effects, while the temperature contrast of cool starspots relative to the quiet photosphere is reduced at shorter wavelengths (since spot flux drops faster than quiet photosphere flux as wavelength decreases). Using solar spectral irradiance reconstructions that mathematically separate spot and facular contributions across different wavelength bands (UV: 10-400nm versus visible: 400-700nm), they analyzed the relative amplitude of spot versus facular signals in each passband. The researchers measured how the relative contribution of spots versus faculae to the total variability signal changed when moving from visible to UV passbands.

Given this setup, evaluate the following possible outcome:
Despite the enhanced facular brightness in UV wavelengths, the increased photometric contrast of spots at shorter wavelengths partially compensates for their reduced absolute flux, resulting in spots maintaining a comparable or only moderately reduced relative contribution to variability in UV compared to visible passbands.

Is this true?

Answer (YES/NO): NO